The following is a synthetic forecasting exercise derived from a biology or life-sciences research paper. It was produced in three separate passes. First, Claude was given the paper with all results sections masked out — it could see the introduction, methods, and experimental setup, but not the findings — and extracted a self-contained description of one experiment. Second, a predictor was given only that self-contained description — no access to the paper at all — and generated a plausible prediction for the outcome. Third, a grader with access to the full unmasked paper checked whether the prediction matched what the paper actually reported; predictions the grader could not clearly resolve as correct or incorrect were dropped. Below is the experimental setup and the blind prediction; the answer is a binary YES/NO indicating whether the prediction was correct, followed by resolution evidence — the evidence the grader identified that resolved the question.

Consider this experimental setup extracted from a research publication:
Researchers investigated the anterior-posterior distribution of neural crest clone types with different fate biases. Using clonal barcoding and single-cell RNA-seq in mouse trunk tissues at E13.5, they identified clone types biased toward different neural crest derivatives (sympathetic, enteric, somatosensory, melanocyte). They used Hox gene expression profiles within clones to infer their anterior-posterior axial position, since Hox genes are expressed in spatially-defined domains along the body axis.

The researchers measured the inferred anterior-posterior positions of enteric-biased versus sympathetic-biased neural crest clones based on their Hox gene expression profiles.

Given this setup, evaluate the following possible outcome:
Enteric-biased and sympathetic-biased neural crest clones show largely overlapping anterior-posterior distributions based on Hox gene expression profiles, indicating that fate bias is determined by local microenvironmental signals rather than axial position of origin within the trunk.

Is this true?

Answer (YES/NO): NO